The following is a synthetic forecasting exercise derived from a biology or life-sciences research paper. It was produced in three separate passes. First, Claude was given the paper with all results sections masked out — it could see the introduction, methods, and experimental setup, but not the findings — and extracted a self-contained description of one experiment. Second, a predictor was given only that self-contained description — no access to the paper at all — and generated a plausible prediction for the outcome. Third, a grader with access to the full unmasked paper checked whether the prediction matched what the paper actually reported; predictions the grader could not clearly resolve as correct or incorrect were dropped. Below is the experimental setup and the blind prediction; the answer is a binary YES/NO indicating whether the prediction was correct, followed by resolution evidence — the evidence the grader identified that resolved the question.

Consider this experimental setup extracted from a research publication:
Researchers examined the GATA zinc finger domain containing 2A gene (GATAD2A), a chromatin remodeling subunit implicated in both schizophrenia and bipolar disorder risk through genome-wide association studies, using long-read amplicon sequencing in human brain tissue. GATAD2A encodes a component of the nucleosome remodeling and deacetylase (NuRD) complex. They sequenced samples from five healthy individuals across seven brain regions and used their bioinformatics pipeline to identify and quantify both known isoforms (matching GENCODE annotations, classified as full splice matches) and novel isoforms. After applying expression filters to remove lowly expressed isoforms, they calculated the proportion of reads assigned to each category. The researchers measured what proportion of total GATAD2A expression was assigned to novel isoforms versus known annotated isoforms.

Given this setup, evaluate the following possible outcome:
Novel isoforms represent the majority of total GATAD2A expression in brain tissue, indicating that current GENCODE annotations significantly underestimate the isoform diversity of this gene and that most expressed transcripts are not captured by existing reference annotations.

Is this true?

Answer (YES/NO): YES